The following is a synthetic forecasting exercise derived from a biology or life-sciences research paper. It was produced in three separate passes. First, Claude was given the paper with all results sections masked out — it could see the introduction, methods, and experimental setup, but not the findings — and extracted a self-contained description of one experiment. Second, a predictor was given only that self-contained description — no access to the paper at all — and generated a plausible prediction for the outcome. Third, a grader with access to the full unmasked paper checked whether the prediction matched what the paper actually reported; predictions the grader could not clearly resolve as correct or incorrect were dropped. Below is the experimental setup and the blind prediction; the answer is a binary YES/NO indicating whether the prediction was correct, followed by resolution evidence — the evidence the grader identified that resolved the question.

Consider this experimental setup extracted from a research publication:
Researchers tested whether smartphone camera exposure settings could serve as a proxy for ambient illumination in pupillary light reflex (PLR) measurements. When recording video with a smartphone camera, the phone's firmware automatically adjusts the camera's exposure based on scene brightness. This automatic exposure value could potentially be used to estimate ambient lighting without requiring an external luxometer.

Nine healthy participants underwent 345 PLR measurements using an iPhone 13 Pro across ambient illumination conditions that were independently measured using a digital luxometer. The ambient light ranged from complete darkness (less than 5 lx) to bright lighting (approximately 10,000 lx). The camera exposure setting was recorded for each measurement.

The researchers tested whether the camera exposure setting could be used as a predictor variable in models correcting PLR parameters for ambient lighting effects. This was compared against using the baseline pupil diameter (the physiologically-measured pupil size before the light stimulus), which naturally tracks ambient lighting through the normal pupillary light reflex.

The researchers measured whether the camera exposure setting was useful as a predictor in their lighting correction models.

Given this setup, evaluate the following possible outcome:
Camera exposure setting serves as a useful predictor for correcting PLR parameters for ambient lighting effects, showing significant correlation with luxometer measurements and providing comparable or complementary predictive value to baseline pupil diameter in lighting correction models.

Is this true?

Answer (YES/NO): YES